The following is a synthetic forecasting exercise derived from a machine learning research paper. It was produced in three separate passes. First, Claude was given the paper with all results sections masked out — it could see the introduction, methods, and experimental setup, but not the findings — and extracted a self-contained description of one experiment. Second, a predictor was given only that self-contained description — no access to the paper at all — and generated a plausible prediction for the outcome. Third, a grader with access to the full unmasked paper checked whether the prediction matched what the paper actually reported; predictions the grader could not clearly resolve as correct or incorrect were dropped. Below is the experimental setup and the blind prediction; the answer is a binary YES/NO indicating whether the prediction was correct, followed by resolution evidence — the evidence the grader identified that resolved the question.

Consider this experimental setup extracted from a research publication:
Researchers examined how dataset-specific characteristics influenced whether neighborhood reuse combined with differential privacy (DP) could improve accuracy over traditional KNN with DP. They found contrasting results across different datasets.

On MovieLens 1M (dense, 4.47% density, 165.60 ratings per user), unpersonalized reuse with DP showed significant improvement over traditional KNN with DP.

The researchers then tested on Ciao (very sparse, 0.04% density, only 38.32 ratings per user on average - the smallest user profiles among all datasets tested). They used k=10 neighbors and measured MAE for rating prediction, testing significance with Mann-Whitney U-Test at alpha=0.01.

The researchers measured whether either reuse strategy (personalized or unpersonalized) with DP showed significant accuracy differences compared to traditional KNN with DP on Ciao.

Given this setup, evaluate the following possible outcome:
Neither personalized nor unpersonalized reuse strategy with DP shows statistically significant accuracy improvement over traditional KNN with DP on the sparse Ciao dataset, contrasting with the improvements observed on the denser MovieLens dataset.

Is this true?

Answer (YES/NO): YES